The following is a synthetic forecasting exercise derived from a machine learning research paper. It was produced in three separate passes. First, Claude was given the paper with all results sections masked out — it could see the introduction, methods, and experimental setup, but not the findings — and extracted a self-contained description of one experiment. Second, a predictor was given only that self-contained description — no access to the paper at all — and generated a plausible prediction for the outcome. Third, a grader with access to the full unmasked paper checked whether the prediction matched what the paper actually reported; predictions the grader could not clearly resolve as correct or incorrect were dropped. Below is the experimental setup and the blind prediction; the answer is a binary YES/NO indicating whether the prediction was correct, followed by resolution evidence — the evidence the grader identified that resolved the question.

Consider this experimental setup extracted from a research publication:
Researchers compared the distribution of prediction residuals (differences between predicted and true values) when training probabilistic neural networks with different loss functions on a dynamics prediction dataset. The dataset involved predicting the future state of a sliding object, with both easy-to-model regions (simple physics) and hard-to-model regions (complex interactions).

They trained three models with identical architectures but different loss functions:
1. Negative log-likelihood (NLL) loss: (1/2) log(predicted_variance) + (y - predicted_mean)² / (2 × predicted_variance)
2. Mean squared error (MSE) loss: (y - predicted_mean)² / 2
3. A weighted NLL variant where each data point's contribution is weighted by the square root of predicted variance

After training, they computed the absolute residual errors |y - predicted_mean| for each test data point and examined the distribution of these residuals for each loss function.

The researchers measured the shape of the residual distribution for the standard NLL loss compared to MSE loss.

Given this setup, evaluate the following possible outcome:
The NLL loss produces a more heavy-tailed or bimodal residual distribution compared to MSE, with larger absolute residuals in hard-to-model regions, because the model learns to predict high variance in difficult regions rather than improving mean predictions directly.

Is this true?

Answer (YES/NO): YES